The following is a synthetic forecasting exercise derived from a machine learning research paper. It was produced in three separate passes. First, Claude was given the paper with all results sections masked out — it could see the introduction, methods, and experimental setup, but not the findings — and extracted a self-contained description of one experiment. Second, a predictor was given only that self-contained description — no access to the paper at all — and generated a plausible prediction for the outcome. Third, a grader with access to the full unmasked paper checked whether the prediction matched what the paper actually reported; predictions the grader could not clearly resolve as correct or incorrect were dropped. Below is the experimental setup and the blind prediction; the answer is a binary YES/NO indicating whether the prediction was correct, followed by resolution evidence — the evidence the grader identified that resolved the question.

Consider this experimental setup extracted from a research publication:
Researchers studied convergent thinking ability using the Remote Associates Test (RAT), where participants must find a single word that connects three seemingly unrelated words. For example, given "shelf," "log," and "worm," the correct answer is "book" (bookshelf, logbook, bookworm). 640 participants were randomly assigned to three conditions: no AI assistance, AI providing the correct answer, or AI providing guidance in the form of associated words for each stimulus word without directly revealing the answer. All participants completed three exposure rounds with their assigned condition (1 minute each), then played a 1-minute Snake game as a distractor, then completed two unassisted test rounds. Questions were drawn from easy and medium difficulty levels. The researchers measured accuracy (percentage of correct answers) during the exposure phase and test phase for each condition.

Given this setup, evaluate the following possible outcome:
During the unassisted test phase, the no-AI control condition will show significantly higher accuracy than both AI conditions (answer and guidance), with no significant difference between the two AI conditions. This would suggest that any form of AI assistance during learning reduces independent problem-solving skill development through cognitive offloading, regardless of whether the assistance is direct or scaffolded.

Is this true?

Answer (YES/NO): NO